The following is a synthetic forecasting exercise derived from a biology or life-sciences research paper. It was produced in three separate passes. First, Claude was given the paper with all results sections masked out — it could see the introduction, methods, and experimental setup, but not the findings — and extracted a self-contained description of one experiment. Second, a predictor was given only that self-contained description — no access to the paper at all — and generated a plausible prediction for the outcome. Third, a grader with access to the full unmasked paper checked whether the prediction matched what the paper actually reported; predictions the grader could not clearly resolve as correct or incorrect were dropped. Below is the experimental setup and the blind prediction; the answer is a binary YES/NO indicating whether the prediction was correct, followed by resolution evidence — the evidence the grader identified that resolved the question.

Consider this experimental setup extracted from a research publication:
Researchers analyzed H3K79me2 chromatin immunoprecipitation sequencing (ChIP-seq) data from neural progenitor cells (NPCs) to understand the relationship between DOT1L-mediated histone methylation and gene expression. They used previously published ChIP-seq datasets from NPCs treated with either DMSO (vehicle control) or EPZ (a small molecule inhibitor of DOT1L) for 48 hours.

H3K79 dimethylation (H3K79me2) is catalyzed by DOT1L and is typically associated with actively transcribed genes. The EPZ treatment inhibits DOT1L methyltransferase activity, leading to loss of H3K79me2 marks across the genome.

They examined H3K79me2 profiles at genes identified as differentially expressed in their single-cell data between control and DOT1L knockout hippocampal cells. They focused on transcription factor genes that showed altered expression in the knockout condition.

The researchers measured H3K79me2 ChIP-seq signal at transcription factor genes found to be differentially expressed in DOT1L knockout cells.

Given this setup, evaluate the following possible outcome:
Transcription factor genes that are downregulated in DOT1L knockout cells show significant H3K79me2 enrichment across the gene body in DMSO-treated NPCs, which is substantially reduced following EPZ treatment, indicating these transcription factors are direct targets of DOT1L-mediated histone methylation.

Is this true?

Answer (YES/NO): YES